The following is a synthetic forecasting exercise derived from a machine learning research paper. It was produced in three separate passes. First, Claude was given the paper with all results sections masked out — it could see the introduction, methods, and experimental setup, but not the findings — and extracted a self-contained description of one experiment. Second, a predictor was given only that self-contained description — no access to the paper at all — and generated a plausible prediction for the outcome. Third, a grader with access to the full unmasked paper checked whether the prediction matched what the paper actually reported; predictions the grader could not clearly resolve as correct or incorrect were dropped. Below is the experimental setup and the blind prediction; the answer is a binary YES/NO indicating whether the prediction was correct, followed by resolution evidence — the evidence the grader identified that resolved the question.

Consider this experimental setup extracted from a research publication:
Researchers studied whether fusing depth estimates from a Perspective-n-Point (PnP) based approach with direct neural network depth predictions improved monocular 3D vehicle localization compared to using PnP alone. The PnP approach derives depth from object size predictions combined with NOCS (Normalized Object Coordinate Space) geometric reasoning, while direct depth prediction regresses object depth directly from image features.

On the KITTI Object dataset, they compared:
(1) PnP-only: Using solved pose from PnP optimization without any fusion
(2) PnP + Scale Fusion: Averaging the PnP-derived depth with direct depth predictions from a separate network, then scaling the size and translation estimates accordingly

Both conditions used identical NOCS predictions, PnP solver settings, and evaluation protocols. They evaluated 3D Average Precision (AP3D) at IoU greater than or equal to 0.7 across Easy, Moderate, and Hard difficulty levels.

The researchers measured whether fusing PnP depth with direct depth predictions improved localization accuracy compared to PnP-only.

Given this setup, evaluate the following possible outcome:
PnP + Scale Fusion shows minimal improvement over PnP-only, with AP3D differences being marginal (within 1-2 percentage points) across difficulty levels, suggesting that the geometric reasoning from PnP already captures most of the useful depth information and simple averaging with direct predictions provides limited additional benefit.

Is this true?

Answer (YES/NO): NO